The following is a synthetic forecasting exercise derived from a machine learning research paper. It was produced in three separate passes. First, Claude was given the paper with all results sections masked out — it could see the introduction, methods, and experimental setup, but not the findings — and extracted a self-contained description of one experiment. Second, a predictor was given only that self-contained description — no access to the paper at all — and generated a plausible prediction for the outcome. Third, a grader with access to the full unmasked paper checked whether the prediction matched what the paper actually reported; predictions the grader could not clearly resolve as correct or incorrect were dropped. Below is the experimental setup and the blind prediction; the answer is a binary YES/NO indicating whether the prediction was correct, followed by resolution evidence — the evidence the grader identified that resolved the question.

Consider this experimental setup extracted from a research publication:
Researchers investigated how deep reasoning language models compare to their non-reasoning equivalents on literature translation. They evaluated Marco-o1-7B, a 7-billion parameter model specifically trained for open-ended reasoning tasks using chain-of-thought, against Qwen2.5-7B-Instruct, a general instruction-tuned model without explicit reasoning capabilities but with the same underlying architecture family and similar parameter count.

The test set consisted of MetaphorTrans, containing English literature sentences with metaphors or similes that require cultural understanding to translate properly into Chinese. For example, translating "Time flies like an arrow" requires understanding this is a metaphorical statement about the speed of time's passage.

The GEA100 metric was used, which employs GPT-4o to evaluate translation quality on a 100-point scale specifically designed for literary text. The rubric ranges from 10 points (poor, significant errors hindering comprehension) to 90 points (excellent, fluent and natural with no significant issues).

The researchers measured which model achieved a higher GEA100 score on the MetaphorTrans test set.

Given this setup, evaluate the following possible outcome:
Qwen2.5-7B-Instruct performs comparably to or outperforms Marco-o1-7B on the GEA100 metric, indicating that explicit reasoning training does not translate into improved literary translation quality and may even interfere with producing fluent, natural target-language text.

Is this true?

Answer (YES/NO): YES